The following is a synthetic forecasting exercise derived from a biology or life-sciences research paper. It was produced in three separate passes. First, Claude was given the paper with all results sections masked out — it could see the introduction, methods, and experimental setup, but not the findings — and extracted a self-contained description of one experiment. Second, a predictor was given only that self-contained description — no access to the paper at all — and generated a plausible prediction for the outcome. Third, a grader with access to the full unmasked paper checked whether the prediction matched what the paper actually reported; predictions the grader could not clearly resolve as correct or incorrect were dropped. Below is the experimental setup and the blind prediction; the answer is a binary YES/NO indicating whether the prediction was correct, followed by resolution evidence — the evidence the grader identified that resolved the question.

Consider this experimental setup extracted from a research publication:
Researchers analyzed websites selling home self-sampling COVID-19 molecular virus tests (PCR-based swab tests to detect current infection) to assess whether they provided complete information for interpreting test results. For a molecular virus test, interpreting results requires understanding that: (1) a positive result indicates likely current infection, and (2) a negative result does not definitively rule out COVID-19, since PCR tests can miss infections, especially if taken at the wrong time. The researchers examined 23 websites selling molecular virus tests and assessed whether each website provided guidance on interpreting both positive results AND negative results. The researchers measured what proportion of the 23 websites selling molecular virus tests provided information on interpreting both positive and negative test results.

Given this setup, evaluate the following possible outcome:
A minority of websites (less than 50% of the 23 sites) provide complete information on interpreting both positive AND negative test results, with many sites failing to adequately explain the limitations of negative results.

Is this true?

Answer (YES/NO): YES